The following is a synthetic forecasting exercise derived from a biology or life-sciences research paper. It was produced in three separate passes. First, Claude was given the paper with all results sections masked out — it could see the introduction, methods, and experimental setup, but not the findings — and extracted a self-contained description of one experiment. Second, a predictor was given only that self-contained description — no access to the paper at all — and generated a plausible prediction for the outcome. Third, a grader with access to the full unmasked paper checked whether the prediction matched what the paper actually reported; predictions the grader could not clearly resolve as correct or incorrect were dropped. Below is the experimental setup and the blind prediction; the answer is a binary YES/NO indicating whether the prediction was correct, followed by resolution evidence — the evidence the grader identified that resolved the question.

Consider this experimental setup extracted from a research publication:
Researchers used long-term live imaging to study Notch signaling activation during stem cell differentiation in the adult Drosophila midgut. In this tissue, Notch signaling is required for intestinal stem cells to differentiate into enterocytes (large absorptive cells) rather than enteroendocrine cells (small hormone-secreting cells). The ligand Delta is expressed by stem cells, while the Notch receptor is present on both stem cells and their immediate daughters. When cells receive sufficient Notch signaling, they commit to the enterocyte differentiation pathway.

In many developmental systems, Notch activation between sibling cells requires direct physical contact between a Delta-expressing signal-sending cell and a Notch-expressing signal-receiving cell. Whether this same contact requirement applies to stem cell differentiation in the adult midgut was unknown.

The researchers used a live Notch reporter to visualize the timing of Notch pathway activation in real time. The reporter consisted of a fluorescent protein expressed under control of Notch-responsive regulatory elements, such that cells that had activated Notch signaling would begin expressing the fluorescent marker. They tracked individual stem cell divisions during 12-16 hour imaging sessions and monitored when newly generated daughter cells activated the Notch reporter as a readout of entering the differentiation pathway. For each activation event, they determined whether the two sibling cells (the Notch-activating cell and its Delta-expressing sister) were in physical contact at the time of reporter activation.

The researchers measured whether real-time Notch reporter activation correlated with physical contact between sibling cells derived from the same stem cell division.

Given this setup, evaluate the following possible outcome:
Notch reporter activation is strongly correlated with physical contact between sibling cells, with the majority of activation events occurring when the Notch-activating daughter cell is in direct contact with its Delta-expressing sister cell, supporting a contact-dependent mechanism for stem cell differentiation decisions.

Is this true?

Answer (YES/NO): NO